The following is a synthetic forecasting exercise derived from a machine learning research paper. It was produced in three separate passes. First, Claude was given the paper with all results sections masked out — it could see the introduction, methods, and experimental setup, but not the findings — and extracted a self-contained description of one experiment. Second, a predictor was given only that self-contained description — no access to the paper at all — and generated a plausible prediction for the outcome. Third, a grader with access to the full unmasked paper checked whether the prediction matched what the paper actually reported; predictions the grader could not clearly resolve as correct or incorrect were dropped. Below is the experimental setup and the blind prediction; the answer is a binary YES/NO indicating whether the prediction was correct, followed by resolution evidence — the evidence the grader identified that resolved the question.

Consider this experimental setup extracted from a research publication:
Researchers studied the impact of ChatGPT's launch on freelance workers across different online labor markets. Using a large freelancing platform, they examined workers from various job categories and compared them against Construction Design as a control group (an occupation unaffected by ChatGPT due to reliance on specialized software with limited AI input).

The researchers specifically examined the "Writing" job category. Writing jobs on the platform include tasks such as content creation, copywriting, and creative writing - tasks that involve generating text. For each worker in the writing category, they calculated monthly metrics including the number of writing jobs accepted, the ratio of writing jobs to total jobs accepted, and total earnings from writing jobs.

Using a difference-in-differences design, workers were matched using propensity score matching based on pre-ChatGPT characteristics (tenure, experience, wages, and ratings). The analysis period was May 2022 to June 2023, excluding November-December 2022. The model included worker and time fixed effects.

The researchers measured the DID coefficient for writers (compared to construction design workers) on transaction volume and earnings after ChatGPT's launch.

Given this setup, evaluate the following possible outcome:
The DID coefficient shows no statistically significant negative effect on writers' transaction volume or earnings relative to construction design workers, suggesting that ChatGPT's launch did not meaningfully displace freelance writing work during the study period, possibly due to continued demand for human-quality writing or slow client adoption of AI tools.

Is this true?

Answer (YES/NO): NO